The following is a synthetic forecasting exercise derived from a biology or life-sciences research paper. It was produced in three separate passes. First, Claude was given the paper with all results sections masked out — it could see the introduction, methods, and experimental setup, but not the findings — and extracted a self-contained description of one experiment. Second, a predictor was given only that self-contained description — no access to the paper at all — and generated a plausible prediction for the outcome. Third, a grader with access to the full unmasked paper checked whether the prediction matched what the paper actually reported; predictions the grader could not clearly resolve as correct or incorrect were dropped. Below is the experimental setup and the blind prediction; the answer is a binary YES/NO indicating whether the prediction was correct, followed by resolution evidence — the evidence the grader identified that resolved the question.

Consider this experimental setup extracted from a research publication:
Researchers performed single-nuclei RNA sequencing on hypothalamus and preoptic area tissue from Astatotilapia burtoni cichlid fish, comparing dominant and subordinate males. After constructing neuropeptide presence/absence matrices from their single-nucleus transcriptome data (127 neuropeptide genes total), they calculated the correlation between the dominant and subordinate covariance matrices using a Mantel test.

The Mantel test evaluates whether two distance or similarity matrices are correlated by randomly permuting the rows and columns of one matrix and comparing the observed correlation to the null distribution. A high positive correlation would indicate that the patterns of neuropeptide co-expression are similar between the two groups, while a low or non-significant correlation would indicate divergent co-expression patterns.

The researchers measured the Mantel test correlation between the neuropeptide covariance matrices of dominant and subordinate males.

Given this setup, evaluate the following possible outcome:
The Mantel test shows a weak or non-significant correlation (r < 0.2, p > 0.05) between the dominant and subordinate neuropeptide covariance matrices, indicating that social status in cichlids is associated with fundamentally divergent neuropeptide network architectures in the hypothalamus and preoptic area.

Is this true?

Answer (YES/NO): NO